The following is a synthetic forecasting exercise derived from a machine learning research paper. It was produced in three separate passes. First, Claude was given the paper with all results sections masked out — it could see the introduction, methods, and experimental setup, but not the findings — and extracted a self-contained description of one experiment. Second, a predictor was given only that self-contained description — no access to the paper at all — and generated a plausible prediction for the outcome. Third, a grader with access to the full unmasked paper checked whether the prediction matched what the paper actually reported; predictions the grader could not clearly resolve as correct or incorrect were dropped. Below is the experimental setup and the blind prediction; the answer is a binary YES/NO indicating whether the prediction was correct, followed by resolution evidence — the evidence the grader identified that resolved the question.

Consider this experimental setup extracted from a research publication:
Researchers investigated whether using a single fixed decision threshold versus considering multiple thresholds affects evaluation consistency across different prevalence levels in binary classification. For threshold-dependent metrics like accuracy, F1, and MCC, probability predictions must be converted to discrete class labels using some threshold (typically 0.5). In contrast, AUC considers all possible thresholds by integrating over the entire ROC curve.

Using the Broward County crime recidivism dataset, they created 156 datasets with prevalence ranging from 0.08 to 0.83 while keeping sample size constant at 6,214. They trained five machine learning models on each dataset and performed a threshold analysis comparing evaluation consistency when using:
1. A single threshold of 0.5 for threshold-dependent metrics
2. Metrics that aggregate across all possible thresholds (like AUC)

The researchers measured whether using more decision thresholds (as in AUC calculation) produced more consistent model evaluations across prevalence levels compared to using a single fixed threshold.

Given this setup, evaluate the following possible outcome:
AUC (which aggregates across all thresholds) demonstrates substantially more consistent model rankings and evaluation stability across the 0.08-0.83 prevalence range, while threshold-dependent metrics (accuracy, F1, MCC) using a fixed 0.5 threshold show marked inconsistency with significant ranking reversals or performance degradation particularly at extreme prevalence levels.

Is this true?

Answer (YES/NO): NO